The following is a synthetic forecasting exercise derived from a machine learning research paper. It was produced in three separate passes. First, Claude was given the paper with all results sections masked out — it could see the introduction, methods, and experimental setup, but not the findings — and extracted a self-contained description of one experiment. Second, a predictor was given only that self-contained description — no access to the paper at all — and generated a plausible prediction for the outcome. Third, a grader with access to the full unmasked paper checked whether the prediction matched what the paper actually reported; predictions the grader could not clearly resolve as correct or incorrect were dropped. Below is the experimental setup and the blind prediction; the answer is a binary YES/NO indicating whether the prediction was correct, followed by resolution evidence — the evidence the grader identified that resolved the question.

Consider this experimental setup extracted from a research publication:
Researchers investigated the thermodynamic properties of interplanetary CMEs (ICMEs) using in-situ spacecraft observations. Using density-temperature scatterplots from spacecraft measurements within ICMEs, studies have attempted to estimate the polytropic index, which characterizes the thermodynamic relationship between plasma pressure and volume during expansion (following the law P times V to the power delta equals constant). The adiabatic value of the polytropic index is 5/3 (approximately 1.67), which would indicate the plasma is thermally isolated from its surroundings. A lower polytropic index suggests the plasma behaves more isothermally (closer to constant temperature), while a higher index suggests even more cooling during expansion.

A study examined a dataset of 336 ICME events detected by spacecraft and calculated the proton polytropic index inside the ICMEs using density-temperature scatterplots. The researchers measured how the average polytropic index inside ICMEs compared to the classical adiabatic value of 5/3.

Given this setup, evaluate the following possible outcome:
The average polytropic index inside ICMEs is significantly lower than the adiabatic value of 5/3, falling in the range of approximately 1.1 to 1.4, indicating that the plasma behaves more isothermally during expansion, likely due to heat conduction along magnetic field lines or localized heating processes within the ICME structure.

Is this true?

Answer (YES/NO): NO